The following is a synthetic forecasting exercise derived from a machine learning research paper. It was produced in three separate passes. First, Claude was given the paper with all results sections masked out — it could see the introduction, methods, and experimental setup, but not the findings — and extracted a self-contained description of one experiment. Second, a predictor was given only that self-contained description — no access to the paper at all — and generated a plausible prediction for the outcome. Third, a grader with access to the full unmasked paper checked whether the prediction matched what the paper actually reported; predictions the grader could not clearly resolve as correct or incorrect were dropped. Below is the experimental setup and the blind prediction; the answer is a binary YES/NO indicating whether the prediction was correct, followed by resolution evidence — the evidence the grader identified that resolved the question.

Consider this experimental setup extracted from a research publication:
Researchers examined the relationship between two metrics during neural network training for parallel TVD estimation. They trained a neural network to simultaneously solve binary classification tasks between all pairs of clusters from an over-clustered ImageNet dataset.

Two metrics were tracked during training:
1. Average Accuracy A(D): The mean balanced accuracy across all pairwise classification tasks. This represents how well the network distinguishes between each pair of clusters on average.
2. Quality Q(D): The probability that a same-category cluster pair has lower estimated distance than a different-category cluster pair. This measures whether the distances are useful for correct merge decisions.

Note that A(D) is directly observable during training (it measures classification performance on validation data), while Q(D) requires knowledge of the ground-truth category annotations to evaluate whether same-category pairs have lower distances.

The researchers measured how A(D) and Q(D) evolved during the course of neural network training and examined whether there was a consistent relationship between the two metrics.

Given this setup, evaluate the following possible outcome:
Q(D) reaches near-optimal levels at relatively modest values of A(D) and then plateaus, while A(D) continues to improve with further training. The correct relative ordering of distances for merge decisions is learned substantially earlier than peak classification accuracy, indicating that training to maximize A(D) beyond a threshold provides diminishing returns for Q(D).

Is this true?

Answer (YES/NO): NO